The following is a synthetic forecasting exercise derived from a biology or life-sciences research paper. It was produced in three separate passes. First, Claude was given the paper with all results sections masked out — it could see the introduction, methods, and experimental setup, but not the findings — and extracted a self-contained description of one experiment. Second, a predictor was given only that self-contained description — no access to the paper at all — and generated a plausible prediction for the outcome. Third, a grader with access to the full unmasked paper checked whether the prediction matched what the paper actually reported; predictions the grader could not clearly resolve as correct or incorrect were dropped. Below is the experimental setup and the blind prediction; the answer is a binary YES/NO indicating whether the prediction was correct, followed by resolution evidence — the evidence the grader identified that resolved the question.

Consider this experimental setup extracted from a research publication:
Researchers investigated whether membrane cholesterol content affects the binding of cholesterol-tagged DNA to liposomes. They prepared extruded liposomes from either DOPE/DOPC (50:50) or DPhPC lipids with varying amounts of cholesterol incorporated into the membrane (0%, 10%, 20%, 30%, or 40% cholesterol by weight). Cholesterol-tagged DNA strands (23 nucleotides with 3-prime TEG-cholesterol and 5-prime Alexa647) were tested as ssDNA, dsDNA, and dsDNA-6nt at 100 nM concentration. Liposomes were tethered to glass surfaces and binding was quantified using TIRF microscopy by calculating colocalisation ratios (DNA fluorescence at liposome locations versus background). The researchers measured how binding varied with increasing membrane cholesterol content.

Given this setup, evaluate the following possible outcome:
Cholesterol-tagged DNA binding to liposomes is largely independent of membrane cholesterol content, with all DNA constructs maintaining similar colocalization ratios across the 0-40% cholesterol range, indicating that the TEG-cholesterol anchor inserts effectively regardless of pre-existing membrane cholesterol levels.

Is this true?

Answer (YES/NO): NO